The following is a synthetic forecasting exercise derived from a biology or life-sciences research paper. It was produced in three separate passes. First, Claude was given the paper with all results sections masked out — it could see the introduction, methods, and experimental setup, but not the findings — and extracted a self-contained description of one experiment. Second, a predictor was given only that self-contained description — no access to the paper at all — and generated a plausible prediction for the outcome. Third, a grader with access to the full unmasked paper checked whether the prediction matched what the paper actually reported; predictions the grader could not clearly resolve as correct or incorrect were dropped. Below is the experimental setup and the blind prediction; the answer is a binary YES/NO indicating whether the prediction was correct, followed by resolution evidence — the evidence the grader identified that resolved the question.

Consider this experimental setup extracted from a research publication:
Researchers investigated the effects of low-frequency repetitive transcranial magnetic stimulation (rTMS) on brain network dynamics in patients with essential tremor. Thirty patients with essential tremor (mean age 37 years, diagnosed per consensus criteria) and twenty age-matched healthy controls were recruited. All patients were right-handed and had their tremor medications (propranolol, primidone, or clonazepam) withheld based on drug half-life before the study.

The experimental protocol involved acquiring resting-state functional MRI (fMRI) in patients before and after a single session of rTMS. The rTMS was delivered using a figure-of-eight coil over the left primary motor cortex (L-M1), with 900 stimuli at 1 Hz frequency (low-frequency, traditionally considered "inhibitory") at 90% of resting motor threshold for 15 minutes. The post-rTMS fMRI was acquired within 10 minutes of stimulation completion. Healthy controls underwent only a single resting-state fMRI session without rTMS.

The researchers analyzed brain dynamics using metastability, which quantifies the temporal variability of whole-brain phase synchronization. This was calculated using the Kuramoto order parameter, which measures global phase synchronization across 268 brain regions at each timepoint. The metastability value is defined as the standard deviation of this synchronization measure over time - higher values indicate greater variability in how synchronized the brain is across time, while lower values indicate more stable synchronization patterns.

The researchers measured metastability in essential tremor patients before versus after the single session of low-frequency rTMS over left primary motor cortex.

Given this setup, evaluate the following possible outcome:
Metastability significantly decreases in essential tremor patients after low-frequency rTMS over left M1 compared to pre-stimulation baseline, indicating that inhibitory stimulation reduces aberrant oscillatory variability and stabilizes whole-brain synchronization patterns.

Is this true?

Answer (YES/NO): NO